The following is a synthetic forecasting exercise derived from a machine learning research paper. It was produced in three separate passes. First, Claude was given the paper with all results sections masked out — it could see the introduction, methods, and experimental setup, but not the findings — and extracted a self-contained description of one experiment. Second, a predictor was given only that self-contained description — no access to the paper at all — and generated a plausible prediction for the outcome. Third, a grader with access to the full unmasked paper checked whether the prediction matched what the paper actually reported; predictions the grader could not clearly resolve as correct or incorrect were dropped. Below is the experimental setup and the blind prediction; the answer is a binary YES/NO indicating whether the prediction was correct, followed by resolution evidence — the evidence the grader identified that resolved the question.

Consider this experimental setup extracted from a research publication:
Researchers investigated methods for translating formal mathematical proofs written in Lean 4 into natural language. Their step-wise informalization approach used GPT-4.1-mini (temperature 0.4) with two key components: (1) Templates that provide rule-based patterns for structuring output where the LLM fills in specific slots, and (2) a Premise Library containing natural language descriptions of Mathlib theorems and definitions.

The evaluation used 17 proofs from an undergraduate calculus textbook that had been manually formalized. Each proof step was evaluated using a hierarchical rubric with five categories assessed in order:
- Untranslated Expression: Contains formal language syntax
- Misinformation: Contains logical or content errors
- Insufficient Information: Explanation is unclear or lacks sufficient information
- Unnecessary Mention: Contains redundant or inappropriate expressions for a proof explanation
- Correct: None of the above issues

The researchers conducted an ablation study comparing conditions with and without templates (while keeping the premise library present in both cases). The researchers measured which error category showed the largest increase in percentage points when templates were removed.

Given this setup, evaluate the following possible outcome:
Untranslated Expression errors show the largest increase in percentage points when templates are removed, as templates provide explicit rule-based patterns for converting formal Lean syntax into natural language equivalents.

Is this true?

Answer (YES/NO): NO